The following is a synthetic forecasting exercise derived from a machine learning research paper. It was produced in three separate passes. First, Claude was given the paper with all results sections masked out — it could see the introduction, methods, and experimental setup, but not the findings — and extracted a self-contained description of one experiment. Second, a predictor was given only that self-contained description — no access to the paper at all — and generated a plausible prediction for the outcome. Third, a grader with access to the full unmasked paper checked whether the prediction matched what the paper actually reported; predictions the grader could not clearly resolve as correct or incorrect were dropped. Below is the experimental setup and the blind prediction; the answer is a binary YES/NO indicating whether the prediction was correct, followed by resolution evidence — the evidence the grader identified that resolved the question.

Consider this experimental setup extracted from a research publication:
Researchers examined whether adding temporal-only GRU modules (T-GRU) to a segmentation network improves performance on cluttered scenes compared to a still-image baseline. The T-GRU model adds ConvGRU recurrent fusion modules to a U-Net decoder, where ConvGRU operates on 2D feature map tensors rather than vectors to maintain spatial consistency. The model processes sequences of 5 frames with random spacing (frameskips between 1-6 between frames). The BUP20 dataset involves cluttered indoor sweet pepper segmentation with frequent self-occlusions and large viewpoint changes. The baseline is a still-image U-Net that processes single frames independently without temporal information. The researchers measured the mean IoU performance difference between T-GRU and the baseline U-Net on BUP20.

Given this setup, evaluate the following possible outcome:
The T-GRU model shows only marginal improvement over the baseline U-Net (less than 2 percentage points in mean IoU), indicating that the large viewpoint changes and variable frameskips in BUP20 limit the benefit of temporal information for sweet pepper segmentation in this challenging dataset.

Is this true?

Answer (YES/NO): NO